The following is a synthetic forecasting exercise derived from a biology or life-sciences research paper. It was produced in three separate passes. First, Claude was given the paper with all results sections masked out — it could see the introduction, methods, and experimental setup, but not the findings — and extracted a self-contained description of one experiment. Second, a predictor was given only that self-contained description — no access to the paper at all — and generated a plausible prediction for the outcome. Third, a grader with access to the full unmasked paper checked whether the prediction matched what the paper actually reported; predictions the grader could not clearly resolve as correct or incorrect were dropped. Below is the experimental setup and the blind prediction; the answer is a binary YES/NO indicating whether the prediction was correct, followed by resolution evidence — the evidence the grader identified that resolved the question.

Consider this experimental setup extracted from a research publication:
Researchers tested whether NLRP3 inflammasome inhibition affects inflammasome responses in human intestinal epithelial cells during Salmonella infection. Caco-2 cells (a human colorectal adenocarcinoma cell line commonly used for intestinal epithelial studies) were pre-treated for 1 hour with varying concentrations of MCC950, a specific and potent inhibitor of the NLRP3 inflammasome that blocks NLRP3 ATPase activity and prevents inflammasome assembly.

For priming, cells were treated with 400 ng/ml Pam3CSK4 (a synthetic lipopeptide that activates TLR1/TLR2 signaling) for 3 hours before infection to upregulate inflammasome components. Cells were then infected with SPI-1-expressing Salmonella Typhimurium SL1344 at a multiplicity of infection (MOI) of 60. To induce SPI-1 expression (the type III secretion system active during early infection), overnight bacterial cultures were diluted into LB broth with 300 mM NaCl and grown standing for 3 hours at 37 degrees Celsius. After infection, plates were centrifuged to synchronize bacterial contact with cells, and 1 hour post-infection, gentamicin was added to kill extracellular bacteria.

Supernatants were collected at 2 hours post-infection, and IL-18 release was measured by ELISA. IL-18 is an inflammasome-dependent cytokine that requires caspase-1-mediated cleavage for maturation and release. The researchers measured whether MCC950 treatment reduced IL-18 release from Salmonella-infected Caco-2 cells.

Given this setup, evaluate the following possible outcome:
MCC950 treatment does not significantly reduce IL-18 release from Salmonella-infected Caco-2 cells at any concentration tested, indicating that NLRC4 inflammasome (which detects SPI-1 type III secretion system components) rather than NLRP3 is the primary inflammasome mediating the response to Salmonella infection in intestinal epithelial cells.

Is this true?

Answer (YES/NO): NO